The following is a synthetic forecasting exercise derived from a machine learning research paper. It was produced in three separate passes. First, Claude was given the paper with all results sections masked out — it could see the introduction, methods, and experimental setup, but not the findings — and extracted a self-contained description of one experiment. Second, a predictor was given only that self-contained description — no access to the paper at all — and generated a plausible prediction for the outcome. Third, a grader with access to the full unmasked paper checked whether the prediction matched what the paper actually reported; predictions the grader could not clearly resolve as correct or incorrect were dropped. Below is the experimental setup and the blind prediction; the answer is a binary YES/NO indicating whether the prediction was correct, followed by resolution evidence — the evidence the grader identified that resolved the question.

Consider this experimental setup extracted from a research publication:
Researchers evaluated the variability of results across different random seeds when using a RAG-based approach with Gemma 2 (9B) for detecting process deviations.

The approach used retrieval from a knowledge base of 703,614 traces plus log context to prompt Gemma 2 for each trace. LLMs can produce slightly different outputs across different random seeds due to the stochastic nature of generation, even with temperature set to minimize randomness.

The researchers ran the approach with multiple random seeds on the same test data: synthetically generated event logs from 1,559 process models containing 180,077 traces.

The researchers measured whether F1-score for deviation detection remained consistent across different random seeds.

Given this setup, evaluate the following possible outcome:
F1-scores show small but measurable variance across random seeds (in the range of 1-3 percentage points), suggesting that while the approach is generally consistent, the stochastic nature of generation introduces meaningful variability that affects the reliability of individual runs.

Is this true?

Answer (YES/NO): NO